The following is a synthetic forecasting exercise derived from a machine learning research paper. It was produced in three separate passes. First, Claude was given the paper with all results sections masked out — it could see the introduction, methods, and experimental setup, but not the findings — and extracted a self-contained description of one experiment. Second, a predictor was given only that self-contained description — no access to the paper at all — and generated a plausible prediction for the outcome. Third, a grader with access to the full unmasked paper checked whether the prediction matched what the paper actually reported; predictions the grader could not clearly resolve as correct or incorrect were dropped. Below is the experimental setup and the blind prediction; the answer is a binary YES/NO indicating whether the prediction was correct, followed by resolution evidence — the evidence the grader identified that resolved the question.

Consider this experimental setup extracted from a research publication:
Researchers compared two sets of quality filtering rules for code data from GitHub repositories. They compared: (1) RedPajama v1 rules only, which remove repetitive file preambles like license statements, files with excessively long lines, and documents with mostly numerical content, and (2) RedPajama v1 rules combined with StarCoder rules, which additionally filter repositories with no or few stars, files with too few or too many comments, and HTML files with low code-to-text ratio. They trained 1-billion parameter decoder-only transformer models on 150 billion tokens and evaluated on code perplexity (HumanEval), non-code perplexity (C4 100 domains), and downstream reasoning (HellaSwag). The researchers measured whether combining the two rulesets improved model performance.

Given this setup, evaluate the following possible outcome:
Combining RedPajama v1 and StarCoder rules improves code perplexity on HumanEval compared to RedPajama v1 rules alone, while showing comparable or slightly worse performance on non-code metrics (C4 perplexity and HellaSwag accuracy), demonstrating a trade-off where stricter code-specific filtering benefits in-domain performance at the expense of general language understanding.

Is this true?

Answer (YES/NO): NO